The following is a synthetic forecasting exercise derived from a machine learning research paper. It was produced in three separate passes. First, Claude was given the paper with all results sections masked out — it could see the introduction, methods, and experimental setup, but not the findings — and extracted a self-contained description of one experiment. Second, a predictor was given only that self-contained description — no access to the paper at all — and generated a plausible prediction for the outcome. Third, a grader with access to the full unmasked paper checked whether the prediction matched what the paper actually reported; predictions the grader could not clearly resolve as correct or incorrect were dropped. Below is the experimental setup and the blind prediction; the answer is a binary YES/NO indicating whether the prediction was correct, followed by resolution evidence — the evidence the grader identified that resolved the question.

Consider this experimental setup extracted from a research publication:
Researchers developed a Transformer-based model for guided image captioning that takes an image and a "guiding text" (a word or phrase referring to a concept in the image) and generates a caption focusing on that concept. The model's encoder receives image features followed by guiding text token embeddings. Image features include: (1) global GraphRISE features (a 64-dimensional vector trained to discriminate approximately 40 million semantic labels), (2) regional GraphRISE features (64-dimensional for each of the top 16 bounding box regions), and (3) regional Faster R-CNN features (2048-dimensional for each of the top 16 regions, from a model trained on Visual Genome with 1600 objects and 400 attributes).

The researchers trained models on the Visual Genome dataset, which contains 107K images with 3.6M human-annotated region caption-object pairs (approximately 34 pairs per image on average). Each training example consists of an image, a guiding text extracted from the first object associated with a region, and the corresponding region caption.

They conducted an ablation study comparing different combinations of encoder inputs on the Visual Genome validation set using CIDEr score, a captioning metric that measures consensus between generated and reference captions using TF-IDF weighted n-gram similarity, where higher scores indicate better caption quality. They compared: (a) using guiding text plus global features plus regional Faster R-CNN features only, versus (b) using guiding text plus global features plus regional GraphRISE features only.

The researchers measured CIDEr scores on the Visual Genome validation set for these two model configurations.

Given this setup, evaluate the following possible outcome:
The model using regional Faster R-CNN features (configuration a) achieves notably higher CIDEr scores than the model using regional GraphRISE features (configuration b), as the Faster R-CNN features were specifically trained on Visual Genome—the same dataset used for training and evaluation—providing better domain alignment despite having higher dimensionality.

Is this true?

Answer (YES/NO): NO